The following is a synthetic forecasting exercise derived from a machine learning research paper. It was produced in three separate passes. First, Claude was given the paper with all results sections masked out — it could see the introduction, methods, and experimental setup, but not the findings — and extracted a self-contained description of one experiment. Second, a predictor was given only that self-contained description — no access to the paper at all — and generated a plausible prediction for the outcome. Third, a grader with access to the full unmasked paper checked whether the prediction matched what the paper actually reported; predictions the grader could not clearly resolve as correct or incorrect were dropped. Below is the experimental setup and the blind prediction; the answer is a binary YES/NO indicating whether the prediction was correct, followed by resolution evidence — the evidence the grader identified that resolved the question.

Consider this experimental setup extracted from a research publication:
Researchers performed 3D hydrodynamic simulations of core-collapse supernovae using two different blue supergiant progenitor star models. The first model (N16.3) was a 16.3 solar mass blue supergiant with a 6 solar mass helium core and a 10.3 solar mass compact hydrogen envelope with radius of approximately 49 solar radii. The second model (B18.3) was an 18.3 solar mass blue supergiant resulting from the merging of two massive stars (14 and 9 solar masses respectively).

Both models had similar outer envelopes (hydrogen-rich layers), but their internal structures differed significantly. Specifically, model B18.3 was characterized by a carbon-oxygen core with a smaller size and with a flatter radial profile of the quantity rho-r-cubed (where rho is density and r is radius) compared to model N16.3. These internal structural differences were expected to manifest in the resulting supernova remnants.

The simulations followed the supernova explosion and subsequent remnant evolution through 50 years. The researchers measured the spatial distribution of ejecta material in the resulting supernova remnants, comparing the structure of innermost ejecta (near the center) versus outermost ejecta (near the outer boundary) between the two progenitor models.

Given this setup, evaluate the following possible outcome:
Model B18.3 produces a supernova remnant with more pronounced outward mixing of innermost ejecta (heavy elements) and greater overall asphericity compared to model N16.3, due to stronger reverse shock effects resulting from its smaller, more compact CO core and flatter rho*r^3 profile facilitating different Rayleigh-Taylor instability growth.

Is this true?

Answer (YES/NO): NO